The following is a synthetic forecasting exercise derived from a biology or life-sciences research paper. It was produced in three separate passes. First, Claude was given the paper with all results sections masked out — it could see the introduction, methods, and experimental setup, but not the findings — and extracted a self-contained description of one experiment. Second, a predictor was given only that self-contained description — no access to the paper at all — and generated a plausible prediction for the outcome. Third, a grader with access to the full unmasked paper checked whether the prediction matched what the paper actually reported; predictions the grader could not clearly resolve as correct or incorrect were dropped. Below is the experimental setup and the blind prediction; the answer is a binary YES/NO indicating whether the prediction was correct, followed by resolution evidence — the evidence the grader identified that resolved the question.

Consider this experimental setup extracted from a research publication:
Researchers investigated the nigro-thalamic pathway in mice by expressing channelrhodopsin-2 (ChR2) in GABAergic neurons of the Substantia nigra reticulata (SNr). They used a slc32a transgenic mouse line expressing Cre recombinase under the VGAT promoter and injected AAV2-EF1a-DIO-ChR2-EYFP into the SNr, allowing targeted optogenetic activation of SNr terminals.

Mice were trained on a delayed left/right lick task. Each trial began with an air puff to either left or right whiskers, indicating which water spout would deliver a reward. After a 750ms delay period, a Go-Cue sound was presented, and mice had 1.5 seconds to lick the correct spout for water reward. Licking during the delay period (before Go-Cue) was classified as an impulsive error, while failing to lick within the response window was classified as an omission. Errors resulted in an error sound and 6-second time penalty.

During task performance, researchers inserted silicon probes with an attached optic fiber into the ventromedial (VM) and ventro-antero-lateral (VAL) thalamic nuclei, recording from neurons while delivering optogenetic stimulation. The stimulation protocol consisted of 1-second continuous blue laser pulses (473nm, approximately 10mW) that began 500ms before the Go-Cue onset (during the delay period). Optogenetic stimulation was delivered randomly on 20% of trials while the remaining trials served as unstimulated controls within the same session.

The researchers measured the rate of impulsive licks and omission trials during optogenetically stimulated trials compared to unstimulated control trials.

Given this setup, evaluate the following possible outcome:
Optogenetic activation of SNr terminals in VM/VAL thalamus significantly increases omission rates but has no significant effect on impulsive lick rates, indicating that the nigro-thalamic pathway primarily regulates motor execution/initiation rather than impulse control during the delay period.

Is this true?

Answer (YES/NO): NO